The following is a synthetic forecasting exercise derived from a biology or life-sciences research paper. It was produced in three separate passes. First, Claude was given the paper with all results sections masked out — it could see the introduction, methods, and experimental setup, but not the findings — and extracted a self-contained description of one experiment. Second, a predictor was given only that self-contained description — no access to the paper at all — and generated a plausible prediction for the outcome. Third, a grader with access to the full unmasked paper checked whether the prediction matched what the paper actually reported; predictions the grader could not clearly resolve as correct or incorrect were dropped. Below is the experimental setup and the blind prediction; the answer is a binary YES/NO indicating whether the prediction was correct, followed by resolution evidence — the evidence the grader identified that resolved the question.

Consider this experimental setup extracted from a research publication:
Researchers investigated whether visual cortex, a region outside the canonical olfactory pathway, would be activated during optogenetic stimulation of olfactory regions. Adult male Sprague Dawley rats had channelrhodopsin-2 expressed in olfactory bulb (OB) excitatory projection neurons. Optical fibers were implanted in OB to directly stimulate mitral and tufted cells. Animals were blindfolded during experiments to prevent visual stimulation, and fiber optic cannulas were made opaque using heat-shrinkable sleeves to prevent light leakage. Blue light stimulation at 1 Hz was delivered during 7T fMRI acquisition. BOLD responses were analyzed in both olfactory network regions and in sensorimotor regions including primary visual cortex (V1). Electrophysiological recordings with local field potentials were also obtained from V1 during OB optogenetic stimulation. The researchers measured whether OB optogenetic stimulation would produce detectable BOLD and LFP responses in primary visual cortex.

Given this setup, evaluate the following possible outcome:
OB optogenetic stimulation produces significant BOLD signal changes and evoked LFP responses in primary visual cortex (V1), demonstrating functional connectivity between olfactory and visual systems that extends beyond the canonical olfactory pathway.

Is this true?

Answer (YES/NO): YES